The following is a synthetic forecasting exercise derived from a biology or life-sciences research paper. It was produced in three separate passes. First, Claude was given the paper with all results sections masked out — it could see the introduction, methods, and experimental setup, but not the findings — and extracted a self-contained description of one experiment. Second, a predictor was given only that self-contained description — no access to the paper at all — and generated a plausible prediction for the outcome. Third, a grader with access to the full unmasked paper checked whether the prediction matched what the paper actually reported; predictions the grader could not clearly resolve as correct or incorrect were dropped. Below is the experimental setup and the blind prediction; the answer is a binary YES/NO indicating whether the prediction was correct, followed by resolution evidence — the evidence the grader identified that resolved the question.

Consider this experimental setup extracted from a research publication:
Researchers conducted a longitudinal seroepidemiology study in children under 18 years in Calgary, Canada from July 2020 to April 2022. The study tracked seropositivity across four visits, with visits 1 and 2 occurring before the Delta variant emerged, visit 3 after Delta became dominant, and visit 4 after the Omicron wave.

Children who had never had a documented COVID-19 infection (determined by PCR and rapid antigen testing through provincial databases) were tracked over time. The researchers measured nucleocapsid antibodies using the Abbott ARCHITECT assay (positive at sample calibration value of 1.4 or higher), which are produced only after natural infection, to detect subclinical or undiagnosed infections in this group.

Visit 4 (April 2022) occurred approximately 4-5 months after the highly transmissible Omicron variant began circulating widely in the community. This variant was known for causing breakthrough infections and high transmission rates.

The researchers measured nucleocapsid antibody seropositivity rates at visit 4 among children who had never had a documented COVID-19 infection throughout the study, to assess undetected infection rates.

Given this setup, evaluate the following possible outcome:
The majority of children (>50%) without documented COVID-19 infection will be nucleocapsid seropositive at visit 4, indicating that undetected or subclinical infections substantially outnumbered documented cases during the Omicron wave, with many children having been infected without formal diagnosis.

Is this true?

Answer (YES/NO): NO